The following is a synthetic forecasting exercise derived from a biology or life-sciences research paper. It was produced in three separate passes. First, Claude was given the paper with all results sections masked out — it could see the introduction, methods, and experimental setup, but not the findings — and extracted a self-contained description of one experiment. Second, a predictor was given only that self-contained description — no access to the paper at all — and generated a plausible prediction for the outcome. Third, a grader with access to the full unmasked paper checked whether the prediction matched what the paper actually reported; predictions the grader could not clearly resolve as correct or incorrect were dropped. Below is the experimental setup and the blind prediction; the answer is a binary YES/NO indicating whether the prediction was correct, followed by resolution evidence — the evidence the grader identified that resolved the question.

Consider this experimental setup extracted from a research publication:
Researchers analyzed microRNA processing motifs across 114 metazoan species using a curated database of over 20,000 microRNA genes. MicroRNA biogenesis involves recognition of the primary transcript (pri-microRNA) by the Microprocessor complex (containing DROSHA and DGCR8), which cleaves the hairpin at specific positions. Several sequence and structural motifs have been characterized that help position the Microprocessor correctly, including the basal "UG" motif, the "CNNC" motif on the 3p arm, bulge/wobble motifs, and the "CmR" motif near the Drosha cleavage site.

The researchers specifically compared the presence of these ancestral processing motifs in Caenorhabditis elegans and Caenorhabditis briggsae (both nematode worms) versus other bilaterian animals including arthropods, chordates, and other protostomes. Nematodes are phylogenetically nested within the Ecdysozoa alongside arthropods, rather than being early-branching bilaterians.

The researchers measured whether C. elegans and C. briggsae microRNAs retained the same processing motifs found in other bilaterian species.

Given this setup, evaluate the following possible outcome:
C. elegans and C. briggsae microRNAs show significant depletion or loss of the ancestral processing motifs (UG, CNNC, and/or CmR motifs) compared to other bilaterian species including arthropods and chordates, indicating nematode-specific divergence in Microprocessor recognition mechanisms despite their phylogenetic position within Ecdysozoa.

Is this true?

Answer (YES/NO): YES